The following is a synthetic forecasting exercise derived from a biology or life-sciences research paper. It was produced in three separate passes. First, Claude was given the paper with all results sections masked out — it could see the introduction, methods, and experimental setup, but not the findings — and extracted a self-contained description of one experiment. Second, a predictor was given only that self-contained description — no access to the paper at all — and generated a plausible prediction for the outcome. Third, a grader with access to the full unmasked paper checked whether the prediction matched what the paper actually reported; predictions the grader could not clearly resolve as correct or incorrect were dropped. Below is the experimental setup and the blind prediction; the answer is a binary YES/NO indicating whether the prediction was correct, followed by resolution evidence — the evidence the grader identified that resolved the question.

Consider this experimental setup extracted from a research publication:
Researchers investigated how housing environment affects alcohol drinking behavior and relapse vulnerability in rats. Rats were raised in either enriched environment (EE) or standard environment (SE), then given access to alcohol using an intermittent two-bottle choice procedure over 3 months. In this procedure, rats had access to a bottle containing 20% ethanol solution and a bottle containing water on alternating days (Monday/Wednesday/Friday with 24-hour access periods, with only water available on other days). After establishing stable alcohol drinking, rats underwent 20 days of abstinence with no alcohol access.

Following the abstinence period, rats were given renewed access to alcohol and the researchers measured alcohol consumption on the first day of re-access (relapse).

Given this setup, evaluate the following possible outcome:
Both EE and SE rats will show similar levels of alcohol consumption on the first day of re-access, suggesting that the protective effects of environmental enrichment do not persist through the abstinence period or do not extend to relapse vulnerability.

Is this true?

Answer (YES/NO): NO